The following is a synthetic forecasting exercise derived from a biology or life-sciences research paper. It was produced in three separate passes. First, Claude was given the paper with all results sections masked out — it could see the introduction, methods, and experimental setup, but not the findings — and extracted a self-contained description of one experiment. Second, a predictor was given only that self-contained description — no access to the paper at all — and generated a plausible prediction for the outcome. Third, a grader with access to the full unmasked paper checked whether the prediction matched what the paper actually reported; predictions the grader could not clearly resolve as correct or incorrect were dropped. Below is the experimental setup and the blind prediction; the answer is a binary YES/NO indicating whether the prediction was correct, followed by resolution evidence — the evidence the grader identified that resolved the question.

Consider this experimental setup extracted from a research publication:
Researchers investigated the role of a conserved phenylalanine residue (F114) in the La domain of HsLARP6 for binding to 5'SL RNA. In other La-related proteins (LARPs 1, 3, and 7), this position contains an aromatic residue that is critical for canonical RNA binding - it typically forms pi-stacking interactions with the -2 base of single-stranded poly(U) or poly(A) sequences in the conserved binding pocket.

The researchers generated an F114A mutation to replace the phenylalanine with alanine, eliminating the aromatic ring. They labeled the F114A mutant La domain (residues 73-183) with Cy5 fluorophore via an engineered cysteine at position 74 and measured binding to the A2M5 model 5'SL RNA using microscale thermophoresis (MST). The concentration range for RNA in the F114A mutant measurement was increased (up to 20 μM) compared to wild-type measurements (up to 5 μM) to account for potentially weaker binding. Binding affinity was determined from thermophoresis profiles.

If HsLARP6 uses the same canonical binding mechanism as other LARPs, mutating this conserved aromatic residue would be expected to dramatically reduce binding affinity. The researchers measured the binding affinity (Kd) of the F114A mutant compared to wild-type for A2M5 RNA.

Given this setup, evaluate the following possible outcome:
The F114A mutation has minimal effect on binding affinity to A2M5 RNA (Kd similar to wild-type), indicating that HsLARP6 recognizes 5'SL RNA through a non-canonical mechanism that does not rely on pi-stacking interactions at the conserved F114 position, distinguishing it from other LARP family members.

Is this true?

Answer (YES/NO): NO